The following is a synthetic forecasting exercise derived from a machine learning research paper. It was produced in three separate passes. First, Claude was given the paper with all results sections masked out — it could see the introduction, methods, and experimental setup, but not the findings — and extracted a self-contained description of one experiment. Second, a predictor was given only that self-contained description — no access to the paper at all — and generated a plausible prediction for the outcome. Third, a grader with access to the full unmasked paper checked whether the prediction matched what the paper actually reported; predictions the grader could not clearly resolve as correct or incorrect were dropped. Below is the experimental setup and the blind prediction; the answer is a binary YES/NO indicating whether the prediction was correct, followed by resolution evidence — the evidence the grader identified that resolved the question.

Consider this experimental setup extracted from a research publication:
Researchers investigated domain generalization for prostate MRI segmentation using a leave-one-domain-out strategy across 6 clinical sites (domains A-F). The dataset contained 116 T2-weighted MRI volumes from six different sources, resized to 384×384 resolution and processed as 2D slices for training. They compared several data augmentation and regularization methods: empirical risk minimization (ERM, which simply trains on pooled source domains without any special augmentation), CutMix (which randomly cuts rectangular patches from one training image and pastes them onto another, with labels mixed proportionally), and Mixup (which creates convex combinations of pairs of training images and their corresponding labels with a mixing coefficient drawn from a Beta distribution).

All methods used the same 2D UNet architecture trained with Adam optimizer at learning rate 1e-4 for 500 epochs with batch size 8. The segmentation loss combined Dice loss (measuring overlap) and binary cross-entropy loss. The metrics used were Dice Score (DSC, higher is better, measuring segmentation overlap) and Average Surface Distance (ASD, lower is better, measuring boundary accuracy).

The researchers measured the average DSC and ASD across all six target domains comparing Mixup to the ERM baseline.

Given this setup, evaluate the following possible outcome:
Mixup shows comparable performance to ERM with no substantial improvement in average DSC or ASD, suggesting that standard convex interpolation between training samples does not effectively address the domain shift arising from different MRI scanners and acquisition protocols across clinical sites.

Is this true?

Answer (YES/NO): NO